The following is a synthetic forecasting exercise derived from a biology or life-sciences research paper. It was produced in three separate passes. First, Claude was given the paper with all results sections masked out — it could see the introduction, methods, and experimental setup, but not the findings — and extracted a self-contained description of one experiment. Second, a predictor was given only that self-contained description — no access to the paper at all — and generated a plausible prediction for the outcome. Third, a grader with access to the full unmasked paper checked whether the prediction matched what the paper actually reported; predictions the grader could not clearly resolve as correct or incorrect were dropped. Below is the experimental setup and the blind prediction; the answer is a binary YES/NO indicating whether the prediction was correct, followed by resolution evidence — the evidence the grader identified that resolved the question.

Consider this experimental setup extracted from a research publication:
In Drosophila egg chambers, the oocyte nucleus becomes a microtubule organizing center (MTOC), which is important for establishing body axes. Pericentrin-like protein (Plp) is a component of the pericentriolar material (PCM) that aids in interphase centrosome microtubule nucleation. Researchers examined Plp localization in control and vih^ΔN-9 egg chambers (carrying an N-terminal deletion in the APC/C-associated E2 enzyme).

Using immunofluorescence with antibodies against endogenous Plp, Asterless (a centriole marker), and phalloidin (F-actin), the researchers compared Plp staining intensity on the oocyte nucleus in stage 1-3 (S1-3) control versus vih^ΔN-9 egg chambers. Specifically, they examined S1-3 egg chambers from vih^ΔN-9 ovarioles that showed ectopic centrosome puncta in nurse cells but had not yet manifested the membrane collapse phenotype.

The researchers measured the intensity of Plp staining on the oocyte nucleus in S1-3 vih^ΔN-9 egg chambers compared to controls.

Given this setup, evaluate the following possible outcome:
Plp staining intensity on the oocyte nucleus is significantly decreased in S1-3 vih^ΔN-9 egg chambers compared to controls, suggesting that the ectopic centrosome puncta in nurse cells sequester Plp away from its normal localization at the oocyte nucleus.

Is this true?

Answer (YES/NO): YES